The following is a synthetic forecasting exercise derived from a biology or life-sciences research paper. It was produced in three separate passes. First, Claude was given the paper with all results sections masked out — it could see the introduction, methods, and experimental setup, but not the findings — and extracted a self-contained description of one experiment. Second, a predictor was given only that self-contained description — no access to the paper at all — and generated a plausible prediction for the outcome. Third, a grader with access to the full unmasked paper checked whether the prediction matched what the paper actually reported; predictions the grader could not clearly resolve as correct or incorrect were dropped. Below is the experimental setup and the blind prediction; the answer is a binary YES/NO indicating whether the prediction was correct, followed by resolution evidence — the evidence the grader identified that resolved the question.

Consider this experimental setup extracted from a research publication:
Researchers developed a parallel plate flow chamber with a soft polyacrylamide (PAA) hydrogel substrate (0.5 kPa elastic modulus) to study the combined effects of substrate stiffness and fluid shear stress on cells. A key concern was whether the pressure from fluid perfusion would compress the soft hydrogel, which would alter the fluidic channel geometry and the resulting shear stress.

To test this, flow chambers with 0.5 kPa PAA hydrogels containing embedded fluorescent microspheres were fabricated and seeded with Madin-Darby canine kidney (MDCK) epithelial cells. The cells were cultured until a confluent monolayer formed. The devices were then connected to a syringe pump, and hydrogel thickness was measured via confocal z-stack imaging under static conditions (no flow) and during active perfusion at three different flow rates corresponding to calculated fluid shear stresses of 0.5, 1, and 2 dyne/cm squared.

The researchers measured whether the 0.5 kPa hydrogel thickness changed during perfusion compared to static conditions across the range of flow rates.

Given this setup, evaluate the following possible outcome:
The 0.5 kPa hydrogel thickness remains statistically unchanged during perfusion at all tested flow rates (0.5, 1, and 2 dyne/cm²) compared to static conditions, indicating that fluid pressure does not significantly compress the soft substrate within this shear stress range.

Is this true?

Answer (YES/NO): YES